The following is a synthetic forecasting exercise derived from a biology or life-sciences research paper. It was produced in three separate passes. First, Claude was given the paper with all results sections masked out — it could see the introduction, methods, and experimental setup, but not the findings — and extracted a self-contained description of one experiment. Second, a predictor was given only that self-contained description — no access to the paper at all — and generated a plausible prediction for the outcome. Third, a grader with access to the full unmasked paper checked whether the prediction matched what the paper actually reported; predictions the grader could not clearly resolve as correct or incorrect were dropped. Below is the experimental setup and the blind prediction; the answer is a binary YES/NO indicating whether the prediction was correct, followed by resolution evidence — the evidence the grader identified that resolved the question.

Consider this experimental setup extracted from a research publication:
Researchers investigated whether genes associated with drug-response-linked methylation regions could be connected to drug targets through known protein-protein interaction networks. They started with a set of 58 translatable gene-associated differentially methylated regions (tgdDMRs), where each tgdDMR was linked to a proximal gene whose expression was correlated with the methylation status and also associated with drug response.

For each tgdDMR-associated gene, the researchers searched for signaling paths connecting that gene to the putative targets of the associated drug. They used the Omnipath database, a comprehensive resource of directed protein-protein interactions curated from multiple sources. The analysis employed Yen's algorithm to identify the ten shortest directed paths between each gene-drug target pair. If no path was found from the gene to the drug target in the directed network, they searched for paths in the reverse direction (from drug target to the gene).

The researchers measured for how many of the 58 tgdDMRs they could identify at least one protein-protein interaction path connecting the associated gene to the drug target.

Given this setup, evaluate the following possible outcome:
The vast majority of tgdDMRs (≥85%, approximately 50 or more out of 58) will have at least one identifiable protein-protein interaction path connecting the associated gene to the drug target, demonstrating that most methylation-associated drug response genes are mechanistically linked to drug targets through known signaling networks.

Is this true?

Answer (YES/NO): NO